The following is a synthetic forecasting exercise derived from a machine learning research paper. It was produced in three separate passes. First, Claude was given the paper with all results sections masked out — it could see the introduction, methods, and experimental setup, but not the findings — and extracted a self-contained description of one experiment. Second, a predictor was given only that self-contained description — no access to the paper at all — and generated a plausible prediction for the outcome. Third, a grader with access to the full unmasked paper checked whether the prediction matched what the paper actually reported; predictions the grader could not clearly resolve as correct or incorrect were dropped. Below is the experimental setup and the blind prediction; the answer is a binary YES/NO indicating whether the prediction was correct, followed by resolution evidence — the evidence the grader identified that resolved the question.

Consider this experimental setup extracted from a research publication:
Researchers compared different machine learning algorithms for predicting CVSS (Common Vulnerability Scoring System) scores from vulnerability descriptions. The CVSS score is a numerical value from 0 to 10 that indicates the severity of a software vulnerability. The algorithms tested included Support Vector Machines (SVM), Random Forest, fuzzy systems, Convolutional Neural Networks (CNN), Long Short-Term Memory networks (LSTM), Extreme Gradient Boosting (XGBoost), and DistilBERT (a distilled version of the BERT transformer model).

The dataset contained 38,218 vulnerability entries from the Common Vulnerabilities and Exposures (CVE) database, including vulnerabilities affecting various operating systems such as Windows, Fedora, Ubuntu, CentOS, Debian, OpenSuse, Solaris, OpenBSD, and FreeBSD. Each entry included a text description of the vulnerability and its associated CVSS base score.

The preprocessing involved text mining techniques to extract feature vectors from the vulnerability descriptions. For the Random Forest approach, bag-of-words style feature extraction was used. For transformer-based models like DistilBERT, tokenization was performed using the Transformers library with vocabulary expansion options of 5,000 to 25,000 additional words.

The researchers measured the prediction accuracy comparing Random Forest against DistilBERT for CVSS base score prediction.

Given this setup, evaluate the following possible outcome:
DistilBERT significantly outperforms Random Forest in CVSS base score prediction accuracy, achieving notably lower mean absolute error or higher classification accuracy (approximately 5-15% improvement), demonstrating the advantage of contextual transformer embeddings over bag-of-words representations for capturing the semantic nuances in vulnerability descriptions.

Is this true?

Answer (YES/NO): NO